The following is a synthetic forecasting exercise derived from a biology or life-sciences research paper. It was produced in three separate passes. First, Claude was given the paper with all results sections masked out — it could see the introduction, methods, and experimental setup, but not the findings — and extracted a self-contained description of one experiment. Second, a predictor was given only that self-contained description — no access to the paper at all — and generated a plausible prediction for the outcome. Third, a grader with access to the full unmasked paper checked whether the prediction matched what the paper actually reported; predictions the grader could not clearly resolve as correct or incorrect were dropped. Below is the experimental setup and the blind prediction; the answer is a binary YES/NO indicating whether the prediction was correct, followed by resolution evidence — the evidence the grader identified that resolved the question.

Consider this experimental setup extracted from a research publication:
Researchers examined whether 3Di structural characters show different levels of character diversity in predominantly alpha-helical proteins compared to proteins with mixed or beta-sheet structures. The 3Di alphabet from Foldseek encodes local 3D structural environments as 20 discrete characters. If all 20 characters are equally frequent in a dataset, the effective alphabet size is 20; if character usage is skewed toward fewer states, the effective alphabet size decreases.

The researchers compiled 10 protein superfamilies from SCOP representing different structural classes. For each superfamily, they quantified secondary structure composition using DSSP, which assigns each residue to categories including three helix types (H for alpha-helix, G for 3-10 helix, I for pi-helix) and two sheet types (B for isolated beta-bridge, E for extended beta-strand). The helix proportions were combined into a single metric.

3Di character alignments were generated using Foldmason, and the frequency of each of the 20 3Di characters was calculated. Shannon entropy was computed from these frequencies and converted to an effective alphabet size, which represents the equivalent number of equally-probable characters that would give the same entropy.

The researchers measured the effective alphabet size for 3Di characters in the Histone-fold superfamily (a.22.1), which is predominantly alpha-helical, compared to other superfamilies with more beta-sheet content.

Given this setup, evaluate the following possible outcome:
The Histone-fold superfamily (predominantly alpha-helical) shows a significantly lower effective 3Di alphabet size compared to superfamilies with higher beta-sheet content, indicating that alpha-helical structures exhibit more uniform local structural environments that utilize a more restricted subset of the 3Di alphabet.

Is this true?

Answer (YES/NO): YES